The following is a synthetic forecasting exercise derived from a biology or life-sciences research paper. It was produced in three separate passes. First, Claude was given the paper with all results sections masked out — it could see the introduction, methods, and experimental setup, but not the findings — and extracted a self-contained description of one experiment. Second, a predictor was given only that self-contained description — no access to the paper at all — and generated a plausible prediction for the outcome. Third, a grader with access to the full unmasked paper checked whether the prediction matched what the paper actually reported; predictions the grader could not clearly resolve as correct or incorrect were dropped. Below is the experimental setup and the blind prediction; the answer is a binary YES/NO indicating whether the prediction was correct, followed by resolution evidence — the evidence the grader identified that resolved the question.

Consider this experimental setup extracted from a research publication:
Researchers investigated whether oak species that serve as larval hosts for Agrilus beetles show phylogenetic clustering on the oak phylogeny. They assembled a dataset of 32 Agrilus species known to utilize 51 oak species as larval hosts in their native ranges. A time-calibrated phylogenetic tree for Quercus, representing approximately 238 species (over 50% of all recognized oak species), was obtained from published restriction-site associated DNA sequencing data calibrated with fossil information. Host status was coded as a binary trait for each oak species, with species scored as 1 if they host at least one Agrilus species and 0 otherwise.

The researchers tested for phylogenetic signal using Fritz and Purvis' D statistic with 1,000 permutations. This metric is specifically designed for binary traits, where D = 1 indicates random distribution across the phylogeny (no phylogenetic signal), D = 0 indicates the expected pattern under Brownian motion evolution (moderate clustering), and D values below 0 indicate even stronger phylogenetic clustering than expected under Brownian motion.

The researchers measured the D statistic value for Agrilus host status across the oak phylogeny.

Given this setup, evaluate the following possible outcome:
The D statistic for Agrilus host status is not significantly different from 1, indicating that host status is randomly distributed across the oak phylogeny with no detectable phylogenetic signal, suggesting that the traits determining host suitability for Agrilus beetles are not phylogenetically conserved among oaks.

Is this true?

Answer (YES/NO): NO